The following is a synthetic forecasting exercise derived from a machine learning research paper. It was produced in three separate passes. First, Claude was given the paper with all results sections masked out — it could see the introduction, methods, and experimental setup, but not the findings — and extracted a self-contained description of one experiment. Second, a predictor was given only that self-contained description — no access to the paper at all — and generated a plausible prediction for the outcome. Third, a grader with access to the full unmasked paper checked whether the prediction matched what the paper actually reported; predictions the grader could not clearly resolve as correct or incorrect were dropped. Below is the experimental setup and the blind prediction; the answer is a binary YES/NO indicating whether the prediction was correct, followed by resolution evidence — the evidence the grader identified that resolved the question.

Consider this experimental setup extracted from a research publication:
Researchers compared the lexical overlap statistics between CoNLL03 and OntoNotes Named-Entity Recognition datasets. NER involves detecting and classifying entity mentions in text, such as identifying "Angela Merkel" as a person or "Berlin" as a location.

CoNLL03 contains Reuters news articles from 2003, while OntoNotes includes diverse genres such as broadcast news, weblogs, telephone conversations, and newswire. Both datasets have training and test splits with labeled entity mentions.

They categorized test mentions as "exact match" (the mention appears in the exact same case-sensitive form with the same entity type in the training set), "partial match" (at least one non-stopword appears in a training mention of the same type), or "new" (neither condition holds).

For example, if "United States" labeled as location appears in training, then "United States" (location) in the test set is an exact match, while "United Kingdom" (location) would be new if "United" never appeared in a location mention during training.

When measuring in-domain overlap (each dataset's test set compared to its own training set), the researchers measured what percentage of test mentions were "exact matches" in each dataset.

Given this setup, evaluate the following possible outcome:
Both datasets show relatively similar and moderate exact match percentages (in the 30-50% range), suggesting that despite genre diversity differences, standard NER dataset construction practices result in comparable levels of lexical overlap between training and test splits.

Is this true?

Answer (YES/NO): NO